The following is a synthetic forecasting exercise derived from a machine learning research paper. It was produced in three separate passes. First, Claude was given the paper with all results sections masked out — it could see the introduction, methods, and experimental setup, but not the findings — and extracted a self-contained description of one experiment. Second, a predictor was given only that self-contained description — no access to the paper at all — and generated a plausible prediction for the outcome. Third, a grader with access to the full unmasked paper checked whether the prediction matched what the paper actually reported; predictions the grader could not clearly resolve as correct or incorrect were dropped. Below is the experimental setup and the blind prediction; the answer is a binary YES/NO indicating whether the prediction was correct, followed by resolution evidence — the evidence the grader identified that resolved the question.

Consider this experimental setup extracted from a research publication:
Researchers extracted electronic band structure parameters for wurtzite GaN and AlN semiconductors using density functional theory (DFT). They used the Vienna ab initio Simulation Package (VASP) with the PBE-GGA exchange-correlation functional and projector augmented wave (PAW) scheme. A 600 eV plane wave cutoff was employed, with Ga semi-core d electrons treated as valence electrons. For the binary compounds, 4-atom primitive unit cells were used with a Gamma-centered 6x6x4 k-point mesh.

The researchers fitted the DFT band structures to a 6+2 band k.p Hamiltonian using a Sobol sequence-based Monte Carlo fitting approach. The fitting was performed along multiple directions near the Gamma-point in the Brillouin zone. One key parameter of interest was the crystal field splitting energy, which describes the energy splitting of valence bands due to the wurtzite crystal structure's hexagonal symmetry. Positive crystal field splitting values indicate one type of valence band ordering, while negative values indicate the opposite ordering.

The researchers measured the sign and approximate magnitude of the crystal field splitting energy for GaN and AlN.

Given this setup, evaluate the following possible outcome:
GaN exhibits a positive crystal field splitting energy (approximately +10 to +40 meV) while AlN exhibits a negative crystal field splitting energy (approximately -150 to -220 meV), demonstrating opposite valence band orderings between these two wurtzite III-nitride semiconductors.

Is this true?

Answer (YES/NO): YES